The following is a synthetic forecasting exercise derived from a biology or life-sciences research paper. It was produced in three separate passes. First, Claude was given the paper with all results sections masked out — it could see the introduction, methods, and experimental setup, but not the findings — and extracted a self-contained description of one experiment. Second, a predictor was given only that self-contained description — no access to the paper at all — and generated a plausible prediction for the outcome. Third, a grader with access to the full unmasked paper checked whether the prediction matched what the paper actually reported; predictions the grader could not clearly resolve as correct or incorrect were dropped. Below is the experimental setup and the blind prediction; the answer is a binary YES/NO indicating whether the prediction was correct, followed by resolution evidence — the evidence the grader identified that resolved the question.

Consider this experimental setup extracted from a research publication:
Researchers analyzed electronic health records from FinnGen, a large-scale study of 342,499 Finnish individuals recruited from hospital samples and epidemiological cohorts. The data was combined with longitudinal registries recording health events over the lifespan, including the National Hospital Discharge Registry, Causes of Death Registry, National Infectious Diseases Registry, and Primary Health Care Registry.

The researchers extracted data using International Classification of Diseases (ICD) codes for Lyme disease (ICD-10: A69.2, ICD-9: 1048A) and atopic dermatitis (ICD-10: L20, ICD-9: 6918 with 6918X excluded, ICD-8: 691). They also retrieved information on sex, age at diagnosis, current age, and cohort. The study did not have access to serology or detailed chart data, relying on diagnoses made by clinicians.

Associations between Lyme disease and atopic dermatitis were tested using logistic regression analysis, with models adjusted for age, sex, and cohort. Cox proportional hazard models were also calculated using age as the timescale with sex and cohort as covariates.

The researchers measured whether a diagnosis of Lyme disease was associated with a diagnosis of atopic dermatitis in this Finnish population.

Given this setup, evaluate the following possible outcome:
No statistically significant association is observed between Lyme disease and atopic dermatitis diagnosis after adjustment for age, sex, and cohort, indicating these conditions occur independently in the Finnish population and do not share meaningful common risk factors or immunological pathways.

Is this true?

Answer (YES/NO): NO